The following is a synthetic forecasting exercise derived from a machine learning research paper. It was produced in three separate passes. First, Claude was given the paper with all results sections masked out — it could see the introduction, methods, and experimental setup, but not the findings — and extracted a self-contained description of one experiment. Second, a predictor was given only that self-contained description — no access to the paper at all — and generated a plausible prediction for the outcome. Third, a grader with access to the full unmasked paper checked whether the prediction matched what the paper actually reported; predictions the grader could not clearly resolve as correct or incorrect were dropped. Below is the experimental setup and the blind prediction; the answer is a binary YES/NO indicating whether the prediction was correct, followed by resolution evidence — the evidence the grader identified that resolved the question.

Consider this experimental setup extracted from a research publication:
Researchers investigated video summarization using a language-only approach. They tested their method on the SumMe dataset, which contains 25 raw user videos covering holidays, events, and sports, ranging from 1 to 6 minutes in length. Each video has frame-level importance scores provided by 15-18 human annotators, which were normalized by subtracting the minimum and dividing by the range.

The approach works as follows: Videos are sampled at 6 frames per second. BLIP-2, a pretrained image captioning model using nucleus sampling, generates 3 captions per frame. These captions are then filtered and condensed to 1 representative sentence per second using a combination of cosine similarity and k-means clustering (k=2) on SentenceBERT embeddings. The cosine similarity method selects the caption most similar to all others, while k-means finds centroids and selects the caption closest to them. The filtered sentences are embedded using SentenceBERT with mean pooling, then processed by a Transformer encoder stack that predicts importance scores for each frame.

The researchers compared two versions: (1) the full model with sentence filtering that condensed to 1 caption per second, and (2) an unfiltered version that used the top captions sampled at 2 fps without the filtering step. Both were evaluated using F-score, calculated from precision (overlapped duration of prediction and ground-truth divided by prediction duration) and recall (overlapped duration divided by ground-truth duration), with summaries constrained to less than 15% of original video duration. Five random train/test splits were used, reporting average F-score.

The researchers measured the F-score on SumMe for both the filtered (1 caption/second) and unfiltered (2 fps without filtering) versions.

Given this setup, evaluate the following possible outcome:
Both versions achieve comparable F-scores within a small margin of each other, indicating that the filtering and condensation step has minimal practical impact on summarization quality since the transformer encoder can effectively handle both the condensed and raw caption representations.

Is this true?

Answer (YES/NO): NO